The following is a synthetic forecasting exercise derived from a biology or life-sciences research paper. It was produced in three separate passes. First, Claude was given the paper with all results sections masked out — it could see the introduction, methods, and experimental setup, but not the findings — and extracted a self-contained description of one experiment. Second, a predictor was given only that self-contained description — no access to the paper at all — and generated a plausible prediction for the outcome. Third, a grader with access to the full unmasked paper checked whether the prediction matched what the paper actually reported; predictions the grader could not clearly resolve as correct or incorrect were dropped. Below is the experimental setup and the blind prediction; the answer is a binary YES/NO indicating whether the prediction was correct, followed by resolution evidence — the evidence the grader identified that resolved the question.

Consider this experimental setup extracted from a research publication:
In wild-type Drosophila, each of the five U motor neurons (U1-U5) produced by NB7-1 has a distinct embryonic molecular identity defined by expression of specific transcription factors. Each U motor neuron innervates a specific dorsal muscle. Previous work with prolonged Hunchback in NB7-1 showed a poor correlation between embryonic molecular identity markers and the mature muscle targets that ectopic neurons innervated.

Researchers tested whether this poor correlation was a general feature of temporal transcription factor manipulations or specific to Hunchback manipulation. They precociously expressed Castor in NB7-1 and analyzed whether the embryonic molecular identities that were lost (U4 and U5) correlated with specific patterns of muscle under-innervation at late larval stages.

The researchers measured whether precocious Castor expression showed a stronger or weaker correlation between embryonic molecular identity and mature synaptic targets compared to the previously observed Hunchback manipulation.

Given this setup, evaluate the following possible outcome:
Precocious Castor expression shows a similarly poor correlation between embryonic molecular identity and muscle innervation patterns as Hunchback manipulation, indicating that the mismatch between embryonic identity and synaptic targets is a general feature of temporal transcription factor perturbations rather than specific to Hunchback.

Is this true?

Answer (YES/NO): NO